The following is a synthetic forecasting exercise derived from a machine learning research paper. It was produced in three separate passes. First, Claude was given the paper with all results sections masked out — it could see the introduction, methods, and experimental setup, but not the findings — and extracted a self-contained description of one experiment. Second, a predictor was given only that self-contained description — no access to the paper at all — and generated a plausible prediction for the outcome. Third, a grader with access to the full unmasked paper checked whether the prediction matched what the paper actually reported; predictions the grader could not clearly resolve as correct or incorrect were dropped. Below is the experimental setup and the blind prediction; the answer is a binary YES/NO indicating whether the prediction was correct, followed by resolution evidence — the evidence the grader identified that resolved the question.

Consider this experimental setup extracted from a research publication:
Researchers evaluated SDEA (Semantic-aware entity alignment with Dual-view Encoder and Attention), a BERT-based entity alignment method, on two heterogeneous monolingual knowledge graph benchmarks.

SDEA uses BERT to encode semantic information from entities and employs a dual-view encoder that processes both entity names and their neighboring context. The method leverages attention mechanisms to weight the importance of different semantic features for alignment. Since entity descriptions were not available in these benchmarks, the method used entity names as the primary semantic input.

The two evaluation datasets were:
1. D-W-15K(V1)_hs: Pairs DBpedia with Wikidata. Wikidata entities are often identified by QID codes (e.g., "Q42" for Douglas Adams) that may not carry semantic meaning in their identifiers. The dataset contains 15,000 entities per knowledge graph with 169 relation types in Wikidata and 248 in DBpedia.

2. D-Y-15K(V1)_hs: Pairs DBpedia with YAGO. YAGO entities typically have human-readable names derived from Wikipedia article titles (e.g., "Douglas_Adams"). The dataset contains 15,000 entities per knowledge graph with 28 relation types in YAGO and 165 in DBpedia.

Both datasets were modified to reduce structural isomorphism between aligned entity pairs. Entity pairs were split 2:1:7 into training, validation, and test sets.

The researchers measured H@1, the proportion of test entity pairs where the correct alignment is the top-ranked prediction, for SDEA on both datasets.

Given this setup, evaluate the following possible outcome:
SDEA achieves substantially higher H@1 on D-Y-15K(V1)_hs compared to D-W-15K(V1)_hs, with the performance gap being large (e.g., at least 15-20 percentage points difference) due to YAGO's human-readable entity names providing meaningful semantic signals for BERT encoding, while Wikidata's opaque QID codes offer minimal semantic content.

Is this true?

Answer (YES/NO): YES